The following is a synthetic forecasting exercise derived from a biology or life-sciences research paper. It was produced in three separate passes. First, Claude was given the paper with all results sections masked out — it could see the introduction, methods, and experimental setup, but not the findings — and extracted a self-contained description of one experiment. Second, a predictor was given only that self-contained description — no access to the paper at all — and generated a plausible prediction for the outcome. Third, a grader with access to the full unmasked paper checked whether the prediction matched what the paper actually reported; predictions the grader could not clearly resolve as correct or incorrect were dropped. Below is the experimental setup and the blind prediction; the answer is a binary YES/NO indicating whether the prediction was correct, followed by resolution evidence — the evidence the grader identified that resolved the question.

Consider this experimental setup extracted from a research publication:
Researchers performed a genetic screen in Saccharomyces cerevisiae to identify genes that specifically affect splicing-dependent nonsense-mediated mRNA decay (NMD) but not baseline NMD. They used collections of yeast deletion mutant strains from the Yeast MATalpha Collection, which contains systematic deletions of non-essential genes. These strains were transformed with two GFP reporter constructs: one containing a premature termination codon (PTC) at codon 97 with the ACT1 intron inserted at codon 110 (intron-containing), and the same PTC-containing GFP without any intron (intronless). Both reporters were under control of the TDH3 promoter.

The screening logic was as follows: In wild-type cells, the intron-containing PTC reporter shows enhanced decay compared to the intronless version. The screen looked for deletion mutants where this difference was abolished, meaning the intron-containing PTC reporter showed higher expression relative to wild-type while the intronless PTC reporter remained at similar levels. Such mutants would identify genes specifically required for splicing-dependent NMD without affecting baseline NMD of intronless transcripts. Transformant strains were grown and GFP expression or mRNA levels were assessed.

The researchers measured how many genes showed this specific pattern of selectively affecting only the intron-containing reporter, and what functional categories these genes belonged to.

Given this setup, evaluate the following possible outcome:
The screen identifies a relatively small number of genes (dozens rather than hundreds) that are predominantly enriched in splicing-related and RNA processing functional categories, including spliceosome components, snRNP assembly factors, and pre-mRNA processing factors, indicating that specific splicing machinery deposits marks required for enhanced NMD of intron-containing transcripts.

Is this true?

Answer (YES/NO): NO